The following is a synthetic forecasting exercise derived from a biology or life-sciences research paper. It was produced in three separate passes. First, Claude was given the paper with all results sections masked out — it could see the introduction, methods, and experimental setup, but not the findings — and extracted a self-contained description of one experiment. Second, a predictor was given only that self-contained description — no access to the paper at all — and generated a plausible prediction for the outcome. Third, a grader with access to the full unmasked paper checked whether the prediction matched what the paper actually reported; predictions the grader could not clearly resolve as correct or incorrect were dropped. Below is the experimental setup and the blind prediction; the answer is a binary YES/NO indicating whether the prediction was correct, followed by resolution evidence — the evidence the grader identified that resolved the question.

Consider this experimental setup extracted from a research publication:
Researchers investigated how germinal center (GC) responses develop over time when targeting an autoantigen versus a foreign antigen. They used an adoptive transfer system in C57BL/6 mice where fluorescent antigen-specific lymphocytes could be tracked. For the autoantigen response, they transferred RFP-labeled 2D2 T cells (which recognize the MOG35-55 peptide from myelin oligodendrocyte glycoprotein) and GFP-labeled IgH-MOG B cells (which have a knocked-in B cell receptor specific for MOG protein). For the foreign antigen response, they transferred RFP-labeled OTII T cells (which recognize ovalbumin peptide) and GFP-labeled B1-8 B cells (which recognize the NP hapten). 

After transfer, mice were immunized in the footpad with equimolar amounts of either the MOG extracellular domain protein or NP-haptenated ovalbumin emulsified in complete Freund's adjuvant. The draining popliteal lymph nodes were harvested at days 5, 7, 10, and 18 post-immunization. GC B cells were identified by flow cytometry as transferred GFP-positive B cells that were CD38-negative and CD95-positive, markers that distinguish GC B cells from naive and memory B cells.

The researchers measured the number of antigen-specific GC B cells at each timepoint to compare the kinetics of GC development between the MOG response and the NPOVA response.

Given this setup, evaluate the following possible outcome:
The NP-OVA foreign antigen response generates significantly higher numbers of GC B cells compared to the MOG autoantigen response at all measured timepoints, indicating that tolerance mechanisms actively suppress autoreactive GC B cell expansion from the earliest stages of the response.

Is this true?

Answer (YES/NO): NO